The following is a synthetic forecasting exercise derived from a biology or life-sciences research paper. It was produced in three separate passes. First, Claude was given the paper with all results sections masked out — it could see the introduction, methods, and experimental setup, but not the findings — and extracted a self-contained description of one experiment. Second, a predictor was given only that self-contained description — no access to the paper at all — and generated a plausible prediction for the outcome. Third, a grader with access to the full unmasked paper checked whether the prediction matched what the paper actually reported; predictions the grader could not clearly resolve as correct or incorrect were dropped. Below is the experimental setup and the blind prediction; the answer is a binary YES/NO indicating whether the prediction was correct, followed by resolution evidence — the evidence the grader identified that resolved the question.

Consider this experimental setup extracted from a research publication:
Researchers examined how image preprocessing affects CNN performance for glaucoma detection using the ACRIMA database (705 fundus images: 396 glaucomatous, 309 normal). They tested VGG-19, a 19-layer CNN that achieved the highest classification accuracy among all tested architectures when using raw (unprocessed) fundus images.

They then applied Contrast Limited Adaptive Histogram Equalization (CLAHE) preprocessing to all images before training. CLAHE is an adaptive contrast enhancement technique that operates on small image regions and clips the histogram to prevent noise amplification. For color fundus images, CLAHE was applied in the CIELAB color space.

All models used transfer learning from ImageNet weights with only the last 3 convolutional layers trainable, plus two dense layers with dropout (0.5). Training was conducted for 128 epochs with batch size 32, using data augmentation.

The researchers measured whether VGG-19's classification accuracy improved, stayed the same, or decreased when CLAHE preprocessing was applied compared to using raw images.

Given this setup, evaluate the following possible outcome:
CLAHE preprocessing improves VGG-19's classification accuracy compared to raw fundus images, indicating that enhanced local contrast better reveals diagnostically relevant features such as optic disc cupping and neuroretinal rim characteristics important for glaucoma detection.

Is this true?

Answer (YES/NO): NO